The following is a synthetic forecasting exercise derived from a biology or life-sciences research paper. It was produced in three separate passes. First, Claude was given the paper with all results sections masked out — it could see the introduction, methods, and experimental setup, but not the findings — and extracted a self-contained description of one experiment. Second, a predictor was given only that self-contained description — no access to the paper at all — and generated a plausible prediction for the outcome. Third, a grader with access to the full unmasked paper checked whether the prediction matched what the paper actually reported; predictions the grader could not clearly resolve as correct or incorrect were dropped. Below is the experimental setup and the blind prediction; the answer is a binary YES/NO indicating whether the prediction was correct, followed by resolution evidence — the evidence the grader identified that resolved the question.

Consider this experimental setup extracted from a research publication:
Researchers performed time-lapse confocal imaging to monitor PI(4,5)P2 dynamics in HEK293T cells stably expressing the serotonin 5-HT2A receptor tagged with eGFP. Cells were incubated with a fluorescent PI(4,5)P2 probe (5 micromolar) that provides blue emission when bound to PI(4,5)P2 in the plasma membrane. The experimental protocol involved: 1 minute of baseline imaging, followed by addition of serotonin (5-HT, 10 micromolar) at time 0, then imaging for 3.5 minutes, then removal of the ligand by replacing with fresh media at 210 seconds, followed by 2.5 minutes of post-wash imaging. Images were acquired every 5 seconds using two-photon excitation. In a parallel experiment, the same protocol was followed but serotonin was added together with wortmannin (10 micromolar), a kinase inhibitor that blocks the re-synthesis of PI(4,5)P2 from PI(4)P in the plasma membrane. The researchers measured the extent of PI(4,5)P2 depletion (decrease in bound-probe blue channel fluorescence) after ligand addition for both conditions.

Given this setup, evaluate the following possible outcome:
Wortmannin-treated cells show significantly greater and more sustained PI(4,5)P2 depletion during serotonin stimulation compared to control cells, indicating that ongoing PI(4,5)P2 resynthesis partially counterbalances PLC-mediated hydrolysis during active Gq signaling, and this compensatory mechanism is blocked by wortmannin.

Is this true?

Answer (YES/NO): YES